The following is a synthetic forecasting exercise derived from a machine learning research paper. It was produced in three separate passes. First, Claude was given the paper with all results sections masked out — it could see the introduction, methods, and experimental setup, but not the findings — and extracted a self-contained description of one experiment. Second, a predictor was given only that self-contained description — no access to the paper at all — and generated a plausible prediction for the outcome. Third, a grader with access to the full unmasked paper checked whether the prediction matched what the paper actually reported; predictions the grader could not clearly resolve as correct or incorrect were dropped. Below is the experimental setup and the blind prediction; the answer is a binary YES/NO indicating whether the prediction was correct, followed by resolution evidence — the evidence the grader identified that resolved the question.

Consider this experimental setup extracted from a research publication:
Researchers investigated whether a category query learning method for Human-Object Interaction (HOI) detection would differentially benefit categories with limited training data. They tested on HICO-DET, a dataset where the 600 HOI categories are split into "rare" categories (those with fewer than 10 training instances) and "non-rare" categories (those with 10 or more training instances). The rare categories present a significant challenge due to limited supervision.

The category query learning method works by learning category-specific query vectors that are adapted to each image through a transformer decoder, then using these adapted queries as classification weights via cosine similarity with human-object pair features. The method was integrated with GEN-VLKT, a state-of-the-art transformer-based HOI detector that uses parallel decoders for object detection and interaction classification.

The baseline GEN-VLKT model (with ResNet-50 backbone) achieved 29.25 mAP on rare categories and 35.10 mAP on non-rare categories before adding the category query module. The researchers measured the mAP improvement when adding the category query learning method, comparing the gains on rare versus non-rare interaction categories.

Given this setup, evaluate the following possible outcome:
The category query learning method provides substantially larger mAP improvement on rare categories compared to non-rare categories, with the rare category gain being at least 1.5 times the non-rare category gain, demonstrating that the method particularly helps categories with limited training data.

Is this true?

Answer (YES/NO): YES